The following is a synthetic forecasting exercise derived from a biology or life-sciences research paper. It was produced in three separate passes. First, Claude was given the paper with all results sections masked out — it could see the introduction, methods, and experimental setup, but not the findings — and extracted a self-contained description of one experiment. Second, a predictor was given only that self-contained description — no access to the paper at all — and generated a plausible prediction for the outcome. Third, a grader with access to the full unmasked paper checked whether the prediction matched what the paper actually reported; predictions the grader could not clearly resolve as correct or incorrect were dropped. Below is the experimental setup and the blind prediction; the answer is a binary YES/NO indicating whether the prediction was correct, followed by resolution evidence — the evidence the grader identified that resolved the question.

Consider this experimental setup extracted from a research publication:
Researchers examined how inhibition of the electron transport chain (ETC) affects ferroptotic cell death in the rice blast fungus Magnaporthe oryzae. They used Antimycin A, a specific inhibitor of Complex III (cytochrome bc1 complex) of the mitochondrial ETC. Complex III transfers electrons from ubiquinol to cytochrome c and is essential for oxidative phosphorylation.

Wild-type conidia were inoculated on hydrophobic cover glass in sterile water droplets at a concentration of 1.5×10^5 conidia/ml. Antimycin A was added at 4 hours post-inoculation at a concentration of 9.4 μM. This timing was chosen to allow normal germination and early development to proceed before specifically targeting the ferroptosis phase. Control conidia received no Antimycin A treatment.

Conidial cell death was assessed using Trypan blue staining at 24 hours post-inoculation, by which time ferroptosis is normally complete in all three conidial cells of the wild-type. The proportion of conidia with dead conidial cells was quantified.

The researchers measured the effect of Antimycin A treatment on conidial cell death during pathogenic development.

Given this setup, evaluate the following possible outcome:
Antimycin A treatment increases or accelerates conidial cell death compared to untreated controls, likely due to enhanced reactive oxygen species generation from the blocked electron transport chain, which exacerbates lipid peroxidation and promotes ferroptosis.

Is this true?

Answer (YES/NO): NO